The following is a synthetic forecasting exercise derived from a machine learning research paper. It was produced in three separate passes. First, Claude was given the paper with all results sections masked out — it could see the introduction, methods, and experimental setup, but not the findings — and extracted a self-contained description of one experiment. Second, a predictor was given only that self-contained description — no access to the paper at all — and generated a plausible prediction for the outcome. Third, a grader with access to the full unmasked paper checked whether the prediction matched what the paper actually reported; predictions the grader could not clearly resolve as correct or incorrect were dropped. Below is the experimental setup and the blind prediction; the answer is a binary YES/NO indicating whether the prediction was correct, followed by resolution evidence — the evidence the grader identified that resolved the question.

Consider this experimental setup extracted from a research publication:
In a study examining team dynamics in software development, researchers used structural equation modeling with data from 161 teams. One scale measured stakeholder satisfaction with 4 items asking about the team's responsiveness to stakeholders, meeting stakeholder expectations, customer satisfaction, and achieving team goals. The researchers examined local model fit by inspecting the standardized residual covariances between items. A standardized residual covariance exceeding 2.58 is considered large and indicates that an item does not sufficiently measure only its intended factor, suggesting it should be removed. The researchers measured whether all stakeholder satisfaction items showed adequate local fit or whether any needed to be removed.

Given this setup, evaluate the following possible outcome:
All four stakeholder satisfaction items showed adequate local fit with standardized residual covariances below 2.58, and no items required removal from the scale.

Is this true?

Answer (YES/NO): NO